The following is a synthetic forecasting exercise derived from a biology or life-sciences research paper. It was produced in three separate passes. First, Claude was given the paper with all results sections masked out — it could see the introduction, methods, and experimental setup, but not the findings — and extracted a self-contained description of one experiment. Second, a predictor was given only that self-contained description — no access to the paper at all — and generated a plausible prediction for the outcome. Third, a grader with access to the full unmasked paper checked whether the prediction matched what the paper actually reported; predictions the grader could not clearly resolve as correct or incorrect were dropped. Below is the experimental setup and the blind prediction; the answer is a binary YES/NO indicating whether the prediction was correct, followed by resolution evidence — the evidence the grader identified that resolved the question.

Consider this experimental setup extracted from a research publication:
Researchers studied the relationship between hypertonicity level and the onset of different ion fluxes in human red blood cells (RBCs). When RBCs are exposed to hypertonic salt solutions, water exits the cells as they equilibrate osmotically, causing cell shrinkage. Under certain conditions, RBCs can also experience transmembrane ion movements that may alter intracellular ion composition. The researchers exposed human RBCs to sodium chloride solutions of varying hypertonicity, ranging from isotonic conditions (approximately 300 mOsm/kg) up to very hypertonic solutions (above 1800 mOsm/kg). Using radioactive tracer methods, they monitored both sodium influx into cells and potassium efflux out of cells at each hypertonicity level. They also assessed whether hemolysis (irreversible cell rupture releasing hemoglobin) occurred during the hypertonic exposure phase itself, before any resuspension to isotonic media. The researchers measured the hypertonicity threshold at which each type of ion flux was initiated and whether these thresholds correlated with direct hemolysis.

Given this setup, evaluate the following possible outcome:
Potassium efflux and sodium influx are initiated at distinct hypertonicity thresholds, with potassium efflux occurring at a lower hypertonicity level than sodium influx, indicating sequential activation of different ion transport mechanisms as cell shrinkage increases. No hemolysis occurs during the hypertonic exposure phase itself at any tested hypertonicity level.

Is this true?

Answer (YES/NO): NO